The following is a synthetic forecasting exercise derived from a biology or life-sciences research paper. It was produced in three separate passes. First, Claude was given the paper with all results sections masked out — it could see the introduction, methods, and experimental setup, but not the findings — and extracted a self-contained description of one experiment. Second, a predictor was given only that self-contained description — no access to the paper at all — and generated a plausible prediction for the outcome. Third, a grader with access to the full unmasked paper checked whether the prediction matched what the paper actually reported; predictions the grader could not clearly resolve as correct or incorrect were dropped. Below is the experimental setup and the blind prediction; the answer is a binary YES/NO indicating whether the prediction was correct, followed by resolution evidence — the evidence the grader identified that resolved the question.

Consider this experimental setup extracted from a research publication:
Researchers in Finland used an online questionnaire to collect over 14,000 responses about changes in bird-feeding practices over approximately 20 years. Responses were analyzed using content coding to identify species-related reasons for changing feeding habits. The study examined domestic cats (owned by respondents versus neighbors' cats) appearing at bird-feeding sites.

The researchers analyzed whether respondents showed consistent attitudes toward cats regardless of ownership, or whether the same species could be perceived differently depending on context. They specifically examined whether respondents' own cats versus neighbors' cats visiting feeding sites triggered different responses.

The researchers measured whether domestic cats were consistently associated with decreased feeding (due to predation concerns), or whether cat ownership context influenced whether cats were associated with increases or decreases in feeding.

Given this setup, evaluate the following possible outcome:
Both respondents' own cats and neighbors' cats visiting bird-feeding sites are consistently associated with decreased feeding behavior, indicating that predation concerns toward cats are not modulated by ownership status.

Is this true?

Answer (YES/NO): NO